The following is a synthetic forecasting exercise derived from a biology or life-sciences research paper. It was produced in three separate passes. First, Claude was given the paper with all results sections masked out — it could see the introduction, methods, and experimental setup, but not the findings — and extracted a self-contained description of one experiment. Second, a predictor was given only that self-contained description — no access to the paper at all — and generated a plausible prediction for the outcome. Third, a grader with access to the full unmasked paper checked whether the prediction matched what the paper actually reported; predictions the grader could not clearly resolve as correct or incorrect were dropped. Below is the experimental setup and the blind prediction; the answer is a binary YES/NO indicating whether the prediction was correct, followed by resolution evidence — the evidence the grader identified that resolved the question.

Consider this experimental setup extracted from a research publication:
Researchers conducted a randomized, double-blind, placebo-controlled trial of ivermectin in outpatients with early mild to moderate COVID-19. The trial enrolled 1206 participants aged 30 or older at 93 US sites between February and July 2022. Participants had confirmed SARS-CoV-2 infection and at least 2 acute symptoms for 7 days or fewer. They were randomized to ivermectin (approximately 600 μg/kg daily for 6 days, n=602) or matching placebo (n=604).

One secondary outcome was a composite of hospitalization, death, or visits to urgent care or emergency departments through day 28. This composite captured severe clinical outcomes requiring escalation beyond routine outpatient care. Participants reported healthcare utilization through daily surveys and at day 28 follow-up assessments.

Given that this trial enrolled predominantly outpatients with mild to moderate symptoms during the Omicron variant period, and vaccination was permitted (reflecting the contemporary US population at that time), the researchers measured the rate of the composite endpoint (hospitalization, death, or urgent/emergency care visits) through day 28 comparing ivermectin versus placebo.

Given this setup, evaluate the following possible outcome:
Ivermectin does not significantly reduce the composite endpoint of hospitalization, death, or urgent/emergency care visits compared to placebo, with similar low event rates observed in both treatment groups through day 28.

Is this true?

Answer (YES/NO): YES